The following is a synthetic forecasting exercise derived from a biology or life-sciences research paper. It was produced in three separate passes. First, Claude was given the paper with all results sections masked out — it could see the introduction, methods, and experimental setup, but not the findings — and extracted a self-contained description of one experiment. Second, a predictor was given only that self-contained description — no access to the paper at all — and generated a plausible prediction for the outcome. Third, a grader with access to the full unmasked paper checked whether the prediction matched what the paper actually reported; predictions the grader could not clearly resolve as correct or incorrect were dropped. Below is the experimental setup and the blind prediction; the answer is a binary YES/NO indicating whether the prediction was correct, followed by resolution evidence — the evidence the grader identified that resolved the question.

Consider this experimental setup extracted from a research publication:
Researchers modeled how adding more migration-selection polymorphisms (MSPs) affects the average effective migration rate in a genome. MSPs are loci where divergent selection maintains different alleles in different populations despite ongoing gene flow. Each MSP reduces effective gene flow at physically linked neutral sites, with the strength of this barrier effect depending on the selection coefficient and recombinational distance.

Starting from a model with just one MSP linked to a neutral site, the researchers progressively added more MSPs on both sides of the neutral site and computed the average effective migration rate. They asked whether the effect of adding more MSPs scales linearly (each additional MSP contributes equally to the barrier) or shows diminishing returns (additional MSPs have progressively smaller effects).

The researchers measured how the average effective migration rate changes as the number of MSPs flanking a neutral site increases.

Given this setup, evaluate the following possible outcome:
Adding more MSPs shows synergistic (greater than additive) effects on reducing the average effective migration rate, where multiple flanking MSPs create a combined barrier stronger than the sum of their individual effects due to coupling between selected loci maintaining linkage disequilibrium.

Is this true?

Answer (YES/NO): NO